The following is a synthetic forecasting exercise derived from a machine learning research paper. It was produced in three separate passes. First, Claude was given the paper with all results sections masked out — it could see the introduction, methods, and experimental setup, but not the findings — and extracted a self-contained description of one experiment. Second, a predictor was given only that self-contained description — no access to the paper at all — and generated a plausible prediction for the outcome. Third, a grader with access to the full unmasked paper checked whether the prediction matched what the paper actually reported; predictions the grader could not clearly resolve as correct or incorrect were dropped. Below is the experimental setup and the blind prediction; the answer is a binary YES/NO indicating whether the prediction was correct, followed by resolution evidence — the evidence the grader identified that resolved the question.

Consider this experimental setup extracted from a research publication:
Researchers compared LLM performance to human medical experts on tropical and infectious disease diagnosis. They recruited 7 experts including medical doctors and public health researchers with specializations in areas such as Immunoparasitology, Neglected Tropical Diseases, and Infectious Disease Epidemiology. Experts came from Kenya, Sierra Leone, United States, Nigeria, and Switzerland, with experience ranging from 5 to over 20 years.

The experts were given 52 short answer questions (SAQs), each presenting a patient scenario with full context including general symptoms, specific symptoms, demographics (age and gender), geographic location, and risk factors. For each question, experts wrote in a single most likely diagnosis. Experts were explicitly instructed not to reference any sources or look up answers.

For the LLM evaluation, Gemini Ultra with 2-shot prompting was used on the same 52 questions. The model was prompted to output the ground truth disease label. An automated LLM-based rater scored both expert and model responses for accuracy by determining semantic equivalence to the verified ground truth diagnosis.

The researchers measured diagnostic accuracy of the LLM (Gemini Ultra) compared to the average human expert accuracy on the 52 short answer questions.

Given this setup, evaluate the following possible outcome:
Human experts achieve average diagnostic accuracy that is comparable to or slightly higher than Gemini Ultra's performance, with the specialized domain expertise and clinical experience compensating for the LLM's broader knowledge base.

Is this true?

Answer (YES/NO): NO